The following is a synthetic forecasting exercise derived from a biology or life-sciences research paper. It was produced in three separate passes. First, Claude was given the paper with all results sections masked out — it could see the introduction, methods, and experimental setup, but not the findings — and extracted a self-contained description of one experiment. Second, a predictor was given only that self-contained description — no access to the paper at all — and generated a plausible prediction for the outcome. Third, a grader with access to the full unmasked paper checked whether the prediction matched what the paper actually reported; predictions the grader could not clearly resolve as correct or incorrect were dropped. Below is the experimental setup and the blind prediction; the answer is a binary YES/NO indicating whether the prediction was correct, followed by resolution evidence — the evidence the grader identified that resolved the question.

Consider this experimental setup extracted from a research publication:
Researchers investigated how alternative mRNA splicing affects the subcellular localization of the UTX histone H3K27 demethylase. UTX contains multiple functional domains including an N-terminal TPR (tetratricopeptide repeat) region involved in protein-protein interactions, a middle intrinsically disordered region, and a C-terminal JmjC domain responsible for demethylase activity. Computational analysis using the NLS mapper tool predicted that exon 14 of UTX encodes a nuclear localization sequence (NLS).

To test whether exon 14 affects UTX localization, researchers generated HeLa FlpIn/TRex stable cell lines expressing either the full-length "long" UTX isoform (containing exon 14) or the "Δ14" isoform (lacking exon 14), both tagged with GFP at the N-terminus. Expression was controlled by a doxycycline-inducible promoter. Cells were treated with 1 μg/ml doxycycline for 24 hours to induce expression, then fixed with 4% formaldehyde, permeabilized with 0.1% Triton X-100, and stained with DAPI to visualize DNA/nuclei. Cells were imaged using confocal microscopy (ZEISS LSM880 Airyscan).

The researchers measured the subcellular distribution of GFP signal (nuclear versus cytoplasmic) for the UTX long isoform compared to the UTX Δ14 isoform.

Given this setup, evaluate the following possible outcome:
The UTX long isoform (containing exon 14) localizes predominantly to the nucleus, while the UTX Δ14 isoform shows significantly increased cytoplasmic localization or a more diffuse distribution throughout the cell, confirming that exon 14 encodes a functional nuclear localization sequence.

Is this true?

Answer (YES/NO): YES